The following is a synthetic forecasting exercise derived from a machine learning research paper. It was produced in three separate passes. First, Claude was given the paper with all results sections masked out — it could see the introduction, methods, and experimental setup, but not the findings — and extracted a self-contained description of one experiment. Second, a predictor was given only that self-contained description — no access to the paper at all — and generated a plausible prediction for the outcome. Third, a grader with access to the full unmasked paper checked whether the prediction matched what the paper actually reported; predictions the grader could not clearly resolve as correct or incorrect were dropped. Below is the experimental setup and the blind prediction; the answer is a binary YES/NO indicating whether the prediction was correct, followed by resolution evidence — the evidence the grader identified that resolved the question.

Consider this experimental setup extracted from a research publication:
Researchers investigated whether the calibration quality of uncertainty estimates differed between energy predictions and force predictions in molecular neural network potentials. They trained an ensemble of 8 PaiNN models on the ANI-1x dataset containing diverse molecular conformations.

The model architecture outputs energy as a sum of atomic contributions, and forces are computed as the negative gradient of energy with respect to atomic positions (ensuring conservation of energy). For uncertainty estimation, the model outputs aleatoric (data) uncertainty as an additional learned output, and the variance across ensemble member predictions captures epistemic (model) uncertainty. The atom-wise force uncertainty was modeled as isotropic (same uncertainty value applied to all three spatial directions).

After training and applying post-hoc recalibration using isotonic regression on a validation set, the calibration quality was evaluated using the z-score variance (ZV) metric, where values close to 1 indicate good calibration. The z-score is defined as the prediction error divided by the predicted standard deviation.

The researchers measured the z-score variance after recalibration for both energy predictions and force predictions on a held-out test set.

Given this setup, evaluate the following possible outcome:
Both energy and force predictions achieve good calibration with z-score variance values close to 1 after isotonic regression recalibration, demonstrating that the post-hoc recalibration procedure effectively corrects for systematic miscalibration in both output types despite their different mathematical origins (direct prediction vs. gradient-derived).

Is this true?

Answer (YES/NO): YES